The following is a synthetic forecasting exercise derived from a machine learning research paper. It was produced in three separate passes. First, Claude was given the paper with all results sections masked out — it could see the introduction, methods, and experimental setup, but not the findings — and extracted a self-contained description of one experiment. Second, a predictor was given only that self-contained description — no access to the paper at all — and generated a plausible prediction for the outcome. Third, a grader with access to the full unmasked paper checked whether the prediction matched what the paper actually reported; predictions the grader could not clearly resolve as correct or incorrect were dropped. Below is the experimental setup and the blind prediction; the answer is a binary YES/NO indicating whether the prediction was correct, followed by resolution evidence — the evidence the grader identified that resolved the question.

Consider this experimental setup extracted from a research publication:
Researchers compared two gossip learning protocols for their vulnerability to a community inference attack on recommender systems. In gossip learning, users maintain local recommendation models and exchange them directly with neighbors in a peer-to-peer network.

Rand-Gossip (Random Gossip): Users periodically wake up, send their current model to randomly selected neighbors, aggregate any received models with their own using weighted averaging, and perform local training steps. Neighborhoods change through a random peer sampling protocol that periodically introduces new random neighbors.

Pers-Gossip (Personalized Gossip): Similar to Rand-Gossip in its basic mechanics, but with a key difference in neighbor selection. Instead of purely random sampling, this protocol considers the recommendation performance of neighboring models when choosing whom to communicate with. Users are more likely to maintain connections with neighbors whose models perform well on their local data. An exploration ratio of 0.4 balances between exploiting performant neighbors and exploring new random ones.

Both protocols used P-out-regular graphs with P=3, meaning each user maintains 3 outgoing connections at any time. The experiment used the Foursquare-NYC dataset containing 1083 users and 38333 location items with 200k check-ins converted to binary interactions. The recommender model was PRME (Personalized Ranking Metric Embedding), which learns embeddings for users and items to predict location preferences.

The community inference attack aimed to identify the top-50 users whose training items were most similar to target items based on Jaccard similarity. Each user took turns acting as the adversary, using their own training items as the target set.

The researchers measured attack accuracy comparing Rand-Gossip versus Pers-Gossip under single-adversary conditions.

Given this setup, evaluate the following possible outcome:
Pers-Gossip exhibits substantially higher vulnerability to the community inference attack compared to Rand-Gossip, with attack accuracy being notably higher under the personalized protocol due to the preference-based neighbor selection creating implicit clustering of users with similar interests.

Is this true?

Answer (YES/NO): NO